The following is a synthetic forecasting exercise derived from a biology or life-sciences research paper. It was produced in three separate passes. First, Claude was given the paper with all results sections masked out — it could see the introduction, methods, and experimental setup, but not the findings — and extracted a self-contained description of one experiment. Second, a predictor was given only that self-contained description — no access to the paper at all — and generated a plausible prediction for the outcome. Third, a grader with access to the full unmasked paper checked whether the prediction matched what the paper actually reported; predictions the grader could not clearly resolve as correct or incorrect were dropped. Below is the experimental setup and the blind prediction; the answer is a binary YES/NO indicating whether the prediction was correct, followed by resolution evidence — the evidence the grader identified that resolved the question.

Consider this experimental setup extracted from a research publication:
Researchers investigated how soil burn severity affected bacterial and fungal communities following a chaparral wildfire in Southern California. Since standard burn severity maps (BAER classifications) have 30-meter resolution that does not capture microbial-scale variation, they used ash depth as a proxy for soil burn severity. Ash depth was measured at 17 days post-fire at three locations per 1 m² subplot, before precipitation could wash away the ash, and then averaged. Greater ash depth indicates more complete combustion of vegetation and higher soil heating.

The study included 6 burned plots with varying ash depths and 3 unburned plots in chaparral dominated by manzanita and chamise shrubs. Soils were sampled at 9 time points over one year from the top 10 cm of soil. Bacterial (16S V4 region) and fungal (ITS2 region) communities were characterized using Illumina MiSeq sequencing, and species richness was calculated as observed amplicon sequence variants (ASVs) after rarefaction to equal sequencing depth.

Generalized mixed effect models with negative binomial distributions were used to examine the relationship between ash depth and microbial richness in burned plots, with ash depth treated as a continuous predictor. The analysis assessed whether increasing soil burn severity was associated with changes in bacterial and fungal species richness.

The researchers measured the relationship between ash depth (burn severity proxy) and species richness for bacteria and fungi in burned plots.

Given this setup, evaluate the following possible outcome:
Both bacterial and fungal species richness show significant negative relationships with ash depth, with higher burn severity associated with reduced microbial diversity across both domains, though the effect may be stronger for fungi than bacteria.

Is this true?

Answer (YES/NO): YES